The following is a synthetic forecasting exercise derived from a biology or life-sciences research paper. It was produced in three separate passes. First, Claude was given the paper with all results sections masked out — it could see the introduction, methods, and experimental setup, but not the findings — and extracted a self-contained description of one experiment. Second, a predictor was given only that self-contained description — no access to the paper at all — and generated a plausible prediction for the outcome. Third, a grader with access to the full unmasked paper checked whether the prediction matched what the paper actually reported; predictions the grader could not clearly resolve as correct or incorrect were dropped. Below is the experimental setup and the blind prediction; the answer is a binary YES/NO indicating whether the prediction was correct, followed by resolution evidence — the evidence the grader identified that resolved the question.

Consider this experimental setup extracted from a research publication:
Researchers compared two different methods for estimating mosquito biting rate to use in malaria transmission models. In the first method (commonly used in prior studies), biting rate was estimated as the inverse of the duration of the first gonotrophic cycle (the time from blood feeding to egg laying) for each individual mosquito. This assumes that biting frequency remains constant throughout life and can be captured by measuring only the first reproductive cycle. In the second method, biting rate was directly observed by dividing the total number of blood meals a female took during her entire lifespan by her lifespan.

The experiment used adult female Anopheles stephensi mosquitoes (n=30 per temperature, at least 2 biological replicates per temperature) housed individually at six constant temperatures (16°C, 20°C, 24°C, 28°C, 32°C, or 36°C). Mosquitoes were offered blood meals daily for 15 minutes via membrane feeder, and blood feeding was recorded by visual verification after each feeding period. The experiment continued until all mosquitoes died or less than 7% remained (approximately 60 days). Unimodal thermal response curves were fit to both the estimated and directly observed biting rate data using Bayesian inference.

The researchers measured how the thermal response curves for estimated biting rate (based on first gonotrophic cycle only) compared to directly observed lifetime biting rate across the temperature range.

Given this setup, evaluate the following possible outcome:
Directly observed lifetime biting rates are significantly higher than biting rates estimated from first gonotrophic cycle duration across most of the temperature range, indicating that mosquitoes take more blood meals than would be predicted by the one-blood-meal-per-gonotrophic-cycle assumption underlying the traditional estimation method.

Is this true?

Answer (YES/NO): YES